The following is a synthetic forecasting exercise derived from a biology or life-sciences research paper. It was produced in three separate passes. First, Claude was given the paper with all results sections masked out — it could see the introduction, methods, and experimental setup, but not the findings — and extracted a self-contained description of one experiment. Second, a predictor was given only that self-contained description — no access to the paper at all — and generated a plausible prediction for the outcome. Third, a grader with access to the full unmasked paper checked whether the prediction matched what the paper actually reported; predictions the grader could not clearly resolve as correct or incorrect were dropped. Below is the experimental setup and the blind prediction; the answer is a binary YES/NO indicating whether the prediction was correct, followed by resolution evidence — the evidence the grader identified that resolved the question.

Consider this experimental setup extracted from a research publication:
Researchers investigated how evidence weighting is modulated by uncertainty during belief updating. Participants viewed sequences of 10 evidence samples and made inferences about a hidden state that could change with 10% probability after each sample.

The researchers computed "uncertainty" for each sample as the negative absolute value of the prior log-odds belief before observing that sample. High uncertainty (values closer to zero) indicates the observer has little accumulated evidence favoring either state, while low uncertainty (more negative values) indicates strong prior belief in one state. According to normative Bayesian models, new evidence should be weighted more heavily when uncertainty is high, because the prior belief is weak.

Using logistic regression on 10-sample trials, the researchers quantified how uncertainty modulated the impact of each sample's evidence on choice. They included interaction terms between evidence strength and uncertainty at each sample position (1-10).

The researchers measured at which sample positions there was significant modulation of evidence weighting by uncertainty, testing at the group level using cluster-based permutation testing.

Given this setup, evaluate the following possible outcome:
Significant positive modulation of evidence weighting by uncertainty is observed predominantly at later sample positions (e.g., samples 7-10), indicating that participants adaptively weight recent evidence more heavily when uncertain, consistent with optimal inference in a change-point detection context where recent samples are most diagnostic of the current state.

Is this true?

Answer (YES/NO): NO